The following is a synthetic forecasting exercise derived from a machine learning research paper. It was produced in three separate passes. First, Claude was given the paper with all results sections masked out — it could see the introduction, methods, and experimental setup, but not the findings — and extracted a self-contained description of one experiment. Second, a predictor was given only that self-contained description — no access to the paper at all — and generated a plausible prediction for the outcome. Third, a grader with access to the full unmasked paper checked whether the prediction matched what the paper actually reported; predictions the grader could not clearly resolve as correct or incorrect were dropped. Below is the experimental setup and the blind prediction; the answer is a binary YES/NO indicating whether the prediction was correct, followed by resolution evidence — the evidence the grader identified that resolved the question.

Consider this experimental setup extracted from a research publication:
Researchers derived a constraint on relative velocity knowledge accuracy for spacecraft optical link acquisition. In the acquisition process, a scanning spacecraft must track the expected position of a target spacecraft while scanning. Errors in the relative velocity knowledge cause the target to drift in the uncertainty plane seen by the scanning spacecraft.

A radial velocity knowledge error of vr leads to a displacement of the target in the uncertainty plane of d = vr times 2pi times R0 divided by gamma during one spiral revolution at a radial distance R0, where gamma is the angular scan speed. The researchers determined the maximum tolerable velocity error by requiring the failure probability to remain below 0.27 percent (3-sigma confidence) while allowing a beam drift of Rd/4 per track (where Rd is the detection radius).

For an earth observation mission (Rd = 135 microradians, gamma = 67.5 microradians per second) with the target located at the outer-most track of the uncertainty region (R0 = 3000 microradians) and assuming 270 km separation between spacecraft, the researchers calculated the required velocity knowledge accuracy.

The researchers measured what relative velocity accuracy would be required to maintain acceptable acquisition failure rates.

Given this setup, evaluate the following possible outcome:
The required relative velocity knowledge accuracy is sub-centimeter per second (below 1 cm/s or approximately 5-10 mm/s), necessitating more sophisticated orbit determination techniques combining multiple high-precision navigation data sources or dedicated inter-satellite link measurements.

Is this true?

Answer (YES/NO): NO